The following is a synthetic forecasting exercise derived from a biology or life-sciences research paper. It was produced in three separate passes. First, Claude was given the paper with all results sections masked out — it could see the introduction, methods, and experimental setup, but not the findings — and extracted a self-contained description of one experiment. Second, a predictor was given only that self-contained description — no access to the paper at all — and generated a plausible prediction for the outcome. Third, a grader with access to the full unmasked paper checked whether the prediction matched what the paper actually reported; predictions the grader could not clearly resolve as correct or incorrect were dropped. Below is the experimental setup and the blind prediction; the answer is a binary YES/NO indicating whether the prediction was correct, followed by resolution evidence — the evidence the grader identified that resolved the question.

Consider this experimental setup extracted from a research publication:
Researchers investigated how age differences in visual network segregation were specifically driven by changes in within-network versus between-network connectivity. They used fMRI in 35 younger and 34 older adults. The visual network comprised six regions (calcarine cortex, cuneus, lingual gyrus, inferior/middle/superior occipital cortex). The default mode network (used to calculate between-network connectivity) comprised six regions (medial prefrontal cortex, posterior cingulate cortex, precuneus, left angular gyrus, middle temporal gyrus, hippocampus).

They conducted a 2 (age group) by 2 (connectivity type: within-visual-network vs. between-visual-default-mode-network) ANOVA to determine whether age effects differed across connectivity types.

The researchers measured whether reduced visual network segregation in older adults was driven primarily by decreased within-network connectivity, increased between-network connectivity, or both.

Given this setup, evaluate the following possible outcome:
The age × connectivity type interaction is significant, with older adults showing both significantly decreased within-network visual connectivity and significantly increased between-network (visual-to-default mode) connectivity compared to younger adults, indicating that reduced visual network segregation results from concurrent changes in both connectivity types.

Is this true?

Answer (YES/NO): NO